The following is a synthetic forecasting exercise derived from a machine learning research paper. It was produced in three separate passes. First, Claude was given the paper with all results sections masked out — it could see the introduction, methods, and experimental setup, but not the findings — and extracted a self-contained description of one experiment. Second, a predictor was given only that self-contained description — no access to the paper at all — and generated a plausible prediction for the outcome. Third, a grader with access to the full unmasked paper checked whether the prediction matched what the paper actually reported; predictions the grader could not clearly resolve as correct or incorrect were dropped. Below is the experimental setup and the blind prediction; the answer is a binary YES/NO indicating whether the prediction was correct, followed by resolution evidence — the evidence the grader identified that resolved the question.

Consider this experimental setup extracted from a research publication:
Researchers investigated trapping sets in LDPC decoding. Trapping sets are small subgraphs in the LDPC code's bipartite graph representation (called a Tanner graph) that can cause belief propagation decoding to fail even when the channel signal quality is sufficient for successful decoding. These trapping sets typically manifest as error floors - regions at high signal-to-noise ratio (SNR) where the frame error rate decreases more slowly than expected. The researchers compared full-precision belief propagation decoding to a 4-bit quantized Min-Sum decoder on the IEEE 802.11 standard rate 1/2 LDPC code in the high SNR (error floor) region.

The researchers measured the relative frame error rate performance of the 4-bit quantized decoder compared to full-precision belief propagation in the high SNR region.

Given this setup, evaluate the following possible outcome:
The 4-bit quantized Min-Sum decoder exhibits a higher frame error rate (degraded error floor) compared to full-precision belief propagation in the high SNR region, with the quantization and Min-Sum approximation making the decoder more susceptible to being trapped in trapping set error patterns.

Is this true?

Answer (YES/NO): NO